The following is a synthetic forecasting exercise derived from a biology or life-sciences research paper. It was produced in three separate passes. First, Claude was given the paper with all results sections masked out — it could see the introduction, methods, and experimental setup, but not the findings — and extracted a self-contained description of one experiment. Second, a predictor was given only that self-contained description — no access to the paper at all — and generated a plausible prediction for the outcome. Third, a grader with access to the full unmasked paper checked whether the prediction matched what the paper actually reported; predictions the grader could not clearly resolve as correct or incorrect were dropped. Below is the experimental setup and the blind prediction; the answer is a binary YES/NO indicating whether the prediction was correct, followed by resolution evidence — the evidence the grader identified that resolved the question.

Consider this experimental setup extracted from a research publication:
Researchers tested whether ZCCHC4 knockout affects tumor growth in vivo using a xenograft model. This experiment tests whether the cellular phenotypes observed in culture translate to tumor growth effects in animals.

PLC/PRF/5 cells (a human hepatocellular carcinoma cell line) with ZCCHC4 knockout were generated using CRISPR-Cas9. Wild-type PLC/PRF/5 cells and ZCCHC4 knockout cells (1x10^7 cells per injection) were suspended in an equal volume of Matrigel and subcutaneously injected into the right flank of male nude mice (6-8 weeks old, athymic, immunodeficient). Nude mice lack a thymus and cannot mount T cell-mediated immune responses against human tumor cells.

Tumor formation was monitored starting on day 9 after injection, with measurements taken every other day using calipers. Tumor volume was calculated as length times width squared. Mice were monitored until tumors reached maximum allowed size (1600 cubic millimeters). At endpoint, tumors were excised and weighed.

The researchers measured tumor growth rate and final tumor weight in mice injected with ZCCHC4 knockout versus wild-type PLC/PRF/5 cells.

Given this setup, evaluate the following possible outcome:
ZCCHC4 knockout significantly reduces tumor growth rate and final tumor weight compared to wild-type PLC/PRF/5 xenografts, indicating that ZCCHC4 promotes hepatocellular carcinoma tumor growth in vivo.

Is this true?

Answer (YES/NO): YES